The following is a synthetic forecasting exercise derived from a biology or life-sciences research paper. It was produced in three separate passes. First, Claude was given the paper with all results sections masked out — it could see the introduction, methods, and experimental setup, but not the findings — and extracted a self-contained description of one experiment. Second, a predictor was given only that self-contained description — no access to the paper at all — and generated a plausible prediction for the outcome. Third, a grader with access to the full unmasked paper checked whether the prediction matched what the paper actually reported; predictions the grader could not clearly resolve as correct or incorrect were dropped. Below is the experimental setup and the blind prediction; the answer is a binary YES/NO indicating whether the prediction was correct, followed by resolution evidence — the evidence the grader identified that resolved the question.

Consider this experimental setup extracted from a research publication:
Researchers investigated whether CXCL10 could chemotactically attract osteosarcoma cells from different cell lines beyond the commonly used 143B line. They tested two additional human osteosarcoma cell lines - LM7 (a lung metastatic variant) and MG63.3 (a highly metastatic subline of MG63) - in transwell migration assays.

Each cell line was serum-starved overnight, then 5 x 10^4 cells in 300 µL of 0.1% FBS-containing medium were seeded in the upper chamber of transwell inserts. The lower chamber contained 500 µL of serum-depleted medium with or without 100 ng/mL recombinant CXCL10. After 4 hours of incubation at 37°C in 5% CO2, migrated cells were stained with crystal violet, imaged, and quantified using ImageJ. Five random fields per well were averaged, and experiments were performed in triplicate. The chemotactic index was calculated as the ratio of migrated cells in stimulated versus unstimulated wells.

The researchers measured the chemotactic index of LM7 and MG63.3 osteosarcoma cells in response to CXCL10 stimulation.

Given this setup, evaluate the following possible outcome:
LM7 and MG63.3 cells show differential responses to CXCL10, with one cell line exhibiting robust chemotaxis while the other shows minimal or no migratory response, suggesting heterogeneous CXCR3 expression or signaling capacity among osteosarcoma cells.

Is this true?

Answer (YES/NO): NO